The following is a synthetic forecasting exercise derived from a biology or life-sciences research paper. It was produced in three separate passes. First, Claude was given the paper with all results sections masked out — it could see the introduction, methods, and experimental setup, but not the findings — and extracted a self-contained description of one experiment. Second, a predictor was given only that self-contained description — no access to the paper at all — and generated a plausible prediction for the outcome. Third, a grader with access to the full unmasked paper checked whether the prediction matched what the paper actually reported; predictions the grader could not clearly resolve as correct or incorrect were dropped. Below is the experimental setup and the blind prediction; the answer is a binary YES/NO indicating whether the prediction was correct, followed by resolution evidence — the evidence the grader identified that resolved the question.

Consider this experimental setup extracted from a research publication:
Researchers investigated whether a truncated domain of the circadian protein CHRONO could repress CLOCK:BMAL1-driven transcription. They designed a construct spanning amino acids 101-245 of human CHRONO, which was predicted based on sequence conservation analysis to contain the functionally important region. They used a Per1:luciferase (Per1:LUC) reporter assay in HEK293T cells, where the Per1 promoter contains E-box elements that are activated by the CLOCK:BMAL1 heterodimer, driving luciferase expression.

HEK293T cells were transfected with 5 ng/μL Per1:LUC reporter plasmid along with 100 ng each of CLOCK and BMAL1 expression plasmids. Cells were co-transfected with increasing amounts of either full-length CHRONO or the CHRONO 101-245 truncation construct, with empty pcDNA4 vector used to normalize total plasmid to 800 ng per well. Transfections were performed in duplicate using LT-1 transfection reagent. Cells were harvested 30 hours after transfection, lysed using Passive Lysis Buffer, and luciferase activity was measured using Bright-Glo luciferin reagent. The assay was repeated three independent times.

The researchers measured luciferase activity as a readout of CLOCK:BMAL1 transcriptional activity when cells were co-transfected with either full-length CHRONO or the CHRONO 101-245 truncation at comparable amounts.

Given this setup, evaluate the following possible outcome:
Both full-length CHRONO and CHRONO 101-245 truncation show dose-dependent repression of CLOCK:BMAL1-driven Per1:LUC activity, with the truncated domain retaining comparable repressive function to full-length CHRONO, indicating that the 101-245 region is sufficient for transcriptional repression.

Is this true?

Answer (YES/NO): NO